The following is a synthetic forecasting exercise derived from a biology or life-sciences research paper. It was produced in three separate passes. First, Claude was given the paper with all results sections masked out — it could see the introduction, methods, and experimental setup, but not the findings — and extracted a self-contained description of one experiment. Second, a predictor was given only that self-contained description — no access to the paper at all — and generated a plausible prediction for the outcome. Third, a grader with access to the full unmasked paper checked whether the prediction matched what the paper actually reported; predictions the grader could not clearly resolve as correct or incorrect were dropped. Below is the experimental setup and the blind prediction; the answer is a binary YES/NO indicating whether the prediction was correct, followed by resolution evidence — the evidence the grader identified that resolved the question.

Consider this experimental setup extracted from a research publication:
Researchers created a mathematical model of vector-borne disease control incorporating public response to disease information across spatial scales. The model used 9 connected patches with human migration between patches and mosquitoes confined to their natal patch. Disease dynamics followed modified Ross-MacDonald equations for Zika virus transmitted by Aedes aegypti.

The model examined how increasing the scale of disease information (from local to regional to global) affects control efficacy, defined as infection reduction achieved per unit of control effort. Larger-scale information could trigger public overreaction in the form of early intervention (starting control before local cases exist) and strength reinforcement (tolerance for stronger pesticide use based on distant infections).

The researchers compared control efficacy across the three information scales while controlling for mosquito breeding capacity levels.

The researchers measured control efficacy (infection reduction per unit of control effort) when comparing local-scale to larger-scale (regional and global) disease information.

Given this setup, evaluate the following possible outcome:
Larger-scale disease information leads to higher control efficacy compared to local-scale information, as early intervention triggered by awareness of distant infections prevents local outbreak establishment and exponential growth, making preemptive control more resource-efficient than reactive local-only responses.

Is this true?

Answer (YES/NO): NO